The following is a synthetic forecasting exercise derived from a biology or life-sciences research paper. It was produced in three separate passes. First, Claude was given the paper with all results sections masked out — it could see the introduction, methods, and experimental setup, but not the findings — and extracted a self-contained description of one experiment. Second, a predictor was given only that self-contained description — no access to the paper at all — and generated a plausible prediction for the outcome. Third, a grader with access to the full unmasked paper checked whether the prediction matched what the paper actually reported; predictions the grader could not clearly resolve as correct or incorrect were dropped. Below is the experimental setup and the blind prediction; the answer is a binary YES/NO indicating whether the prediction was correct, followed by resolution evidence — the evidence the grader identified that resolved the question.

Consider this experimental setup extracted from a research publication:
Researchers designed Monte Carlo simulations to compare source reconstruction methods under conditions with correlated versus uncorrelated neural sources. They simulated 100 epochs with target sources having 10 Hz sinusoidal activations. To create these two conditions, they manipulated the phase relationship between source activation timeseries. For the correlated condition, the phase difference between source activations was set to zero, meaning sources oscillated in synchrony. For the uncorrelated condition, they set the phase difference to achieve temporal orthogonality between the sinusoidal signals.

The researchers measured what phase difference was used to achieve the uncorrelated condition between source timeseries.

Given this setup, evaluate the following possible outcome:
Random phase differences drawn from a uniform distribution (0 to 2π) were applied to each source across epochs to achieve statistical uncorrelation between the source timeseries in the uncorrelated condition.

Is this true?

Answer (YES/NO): NO